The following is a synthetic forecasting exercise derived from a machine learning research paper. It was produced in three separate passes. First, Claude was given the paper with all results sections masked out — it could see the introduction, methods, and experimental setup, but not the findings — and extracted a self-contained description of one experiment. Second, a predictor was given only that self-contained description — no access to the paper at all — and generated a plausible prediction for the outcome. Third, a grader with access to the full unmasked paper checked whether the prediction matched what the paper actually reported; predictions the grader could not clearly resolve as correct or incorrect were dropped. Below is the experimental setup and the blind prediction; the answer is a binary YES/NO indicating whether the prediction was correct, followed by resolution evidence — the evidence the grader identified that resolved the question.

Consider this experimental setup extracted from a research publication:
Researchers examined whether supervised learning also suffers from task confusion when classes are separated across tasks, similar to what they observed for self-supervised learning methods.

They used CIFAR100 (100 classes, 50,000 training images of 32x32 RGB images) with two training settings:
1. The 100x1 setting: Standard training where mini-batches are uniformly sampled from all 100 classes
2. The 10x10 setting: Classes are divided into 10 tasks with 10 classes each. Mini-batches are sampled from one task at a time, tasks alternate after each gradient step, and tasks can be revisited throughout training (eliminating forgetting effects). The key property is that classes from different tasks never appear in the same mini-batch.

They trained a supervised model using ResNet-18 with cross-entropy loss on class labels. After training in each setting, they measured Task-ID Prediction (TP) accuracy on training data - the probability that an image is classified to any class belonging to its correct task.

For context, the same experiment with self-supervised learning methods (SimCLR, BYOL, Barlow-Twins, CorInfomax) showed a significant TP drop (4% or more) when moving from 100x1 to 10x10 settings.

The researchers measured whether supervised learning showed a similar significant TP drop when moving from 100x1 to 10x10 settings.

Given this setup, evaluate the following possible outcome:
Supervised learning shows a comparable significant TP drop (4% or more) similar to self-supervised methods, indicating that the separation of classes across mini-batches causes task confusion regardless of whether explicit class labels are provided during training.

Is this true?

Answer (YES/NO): NO